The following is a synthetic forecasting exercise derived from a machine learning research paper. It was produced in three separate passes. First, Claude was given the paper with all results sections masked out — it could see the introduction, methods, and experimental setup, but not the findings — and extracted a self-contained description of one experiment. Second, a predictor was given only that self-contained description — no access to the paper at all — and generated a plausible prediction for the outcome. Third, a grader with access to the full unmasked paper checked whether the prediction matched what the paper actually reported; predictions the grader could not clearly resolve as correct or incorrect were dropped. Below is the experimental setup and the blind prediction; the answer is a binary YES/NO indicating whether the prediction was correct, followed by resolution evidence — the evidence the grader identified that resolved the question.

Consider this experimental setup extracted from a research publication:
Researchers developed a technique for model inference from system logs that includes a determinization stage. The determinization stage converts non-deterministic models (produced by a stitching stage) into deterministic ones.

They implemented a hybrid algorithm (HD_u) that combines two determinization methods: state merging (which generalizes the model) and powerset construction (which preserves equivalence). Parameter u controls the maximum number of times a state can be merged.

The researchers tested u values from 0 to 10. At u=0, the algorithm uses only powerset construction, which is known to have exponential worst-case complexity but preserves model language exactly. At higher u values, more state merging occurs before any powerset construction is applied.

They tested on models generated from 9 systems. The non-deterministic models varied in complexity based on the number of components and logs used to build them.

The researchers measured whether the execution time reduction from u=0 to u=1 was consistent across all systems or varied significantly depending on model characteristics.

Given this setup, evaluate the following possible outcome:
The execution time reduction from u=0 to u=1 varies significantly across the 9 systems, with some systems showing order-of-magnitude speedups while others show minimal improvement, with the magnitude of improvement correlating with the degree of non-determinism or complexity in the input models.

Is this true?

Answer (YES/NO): NO